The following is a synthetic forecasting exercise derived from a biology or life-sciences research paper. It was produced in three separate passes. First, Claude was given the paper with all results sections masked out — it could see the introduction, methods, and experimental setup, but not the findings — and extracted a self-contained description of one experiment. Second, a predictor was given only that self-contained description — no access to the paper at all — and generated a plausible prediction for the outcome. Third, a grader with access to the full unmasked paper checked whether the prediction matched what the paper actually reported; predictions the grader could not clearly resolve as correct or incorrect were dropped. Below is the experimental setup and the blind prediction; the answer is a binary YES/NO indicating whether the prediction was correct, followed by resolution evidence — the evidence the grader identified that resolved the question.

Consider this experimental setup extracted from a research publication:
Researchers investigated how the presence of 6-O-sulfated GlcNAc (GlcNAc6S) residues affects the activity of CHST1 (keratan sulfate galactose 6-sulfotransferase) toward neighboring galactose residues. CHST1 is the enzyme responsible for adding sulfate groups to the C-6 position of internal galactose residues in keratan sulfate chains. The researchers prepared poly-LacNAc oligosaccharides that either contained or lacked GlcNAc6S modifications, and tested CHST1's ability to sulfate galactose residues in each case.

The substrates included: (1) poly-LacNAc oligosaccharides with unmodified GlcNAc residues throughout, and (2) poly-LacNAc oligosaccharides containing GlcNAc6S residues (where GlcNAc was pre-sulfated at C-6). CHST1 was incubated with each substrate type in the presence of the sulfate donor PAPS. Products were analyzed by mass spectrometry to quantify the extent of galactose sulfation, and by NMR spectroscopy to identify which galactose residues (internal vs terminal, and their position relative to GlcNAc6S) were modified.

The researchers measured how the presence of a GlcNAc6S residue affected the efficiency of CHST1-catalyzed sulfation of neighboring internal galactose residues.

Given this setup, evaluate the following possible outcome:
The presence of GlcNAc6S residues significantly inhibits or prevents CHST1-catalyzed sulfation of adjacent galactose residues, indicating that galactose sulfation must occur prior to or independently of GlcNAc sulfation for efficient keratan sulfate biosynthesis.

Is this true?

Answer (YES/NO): NO